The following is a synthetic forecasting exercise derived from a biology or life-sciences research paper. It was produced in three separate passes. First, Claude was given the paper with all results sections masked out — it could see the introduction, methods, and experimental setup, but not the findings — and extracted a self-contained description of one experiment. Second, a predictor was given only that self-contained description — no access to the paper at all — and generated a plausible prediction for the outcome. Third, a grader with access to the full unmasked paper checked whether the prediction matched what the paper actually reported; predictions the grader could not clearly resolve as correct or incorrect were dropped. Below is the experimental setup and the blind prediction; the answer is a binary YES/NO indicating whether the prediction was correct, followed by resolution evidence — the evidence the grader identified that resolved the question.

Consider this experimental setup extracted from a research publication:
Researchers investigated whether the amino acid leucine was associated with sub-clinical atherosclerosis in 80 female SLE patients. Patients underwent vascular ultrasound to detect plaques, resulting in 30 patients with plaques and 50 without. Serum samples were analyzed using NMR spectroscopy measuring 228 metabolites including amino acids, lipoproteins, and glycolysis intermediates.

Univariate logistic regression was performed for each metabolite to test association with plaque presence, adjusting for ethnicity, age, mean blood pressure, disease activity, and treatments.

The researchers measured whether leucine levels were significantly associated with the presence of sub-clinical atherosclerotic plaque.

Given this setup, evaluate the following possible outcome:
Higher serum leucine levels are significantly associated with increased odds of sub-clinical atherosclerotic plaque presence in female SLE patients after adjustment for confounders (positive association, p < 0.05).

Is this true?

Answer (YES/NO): YES